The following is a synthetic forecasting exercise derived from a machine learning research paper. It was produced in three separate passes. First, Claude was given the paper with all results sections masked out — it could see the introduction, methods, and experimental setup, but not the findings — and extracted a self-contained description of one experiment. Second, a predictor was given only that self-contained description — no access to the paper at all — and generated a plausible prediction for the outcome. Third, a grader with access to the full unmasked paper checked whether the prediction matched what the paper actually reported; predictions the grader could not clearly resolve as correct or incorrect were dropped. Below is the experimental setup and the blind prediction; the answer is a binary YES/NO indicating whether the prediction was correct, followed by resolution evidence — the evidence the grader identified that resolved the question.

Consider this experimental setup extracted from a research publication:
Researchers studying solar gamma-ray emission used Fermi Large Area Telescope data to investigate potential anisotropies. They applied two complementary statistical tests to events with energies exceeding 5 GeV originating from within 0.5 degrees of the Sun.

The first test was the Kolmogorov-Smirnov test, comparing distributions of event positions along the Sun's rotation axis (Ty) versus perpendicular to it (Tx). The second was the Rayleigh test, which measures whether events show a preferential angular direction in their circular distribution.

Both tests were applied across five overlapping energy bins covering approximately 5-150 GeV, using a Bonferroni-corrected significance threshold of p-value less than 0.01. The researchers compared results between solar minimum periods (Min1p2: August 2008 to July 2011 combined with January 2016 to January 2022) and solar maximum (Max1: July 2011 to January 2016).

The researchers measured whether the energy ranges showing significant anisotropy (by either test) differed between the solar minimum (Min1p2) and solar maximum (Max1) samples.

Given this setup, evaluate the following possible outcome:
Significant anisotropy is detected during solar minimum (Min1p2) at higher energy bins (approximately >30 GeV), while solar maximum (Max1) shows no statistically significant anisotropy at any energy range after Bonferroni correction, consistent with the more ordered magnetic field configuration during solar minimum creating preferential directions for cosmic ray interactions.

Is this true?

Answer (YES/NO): NO